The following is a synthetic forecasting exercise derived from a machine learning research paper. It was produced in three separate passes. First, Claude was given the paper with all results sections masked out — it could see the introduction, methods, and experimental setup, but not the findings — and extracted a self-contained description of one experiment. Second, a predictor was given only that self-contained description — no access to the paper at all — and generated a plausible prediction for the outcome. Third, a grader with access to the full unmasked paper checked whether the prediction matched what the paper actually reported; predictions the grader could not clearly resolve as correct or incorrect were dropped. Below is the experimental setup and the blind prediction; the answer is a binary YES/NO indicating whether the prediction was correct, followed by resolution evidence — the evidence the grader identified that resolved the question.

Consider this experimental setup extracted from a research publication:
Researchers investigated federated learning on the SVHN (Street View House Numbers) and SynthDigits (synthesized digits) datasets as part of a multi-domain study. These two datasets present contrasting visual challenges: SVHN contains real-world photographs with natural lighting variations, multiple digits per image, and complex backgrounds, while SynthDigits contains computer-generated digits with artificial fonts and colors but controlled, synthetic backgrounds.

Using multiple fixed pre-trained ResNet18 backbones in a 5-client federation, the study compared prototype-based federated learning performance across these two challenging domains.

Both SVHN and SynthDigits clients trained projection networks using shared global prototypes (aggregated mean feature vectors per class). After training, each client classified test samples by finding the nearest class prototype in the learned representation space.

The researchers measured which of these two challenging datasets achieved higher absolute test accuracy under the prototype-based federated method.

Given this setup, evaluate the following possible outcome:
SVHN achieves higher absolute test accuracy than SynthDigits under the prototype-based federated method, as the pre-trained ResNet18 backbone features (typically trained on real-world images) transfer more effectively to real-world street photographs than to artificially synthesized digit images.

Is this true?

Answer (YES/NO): NO